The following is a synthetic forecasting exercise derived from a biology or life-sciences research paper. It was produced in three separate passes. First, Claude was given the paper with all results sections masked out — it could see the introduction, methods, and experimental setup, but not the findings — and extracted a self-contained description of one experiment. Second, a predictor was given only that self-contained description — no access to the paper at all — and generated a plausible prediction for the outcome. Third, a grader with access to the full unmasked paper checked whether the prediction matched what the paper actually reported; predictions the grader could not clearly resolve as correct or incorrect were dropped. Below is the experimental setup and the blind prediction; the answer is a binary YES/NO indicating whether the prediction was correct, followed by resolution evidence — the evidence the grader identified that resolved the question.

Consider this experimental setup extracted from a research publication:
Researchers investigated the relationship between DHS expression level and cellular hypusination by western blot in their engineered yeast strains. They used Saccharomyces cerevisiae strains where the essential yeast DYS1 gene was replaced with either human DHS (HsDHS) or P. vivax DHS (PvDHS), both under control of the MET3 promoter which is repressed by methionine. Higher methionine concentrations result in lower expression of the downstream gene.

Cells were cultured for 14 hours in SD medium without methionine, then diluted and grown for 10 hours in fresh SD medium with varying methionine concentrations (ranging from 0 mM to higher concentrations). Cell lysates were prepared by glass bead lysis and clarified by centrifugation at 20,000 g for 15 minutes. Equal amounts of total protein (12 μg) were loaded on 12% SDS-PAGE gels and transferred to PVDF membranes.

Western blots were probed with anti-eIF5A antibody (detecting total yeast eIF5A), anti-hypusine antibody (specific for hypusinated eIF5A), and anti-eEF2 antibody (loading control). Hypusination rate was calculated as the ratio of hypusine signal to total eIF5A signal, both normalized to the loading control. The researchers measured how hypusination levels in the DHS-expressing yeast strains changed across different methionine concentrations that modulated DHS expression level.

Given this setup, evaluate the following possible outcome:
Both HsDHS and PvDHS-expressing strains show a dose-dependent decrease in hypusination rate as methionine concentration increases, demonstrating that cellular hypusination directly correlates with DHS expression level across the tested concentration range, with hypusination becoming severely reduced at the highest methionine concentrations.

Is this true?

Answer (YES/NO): NO